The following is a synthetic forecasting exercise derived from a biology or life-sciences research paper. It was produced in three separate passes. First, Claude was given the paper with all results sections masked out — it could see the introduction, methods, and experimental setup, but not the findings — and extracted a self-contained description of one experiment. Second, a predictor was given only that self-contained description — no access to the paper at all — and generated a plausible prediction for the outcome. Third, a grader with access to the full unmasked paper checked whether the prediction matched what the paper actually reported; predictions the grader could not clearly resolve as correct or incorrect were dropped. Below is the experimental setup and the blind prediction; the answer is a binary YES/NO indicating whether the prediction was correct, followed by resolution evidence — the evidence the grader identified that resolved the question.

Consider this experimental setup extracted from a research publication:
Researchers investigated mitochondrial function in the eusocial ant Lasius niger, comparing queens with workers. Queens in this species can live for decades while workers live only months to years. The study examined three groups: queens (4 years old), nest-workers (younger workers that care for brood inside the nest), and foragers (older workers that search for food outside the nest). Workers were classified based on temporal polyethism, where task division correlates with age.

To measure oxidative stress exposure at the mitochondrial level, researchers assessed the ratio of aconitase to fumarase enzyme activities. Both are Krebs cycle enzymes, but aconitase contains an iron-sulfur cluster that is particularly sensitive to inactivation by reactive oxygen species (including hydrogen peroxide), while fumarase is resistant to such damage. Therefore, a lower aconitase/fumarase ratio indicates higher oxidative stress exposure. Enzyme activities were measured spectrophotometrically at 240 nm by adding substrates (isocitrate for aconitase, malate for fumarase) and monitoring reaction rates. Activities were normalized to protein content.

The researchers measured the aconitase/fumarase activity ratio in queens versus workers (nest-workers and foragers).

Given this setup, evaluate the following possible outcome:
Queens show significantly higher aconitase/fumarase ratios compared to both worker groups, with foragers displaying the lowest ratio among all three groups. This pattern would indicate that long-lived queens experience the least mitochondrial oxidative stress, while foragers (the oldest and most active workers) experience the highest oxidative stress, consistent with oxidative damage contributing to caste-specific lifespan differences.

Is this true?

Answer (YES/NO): NO